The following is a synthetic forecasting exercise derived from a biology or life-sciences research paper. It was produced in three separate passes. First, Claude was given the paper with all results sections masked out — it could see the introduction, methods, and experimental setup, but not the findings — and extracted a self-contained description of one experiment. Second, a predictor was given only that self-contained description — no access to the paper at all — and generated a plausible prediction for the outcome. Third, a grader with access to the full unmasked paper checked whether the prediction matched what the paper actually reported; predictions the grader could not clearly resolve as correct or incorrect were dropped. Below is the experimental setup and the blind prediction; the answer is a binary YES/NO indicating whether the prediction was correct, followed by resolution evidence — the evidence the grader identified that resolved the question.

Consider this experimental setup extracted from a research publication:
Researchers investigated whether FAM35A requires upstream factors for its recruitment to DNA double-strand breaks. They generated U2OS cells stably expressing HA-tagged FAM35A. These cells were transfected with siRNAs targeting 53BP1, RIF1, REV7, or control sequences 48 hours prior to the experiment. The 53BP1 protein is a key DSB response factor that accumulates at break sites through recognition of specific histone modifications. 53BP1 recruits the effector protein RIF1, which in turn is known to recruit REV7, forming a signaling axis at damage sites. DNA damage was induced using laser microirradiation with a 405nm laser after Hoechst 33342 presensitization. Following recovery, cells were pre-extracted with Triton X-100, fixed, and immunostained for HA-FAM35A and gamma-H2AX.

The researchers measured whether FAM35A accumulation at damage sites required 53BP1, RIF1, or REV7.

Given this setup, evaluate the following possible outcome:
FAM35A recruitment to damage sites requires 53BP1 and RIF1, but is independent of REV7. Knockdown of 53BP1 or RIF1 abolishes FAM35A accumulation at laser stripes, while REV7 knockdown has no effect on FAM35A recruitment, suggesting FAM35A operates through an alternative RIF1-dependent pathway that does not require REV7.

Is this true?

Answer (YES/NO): NO